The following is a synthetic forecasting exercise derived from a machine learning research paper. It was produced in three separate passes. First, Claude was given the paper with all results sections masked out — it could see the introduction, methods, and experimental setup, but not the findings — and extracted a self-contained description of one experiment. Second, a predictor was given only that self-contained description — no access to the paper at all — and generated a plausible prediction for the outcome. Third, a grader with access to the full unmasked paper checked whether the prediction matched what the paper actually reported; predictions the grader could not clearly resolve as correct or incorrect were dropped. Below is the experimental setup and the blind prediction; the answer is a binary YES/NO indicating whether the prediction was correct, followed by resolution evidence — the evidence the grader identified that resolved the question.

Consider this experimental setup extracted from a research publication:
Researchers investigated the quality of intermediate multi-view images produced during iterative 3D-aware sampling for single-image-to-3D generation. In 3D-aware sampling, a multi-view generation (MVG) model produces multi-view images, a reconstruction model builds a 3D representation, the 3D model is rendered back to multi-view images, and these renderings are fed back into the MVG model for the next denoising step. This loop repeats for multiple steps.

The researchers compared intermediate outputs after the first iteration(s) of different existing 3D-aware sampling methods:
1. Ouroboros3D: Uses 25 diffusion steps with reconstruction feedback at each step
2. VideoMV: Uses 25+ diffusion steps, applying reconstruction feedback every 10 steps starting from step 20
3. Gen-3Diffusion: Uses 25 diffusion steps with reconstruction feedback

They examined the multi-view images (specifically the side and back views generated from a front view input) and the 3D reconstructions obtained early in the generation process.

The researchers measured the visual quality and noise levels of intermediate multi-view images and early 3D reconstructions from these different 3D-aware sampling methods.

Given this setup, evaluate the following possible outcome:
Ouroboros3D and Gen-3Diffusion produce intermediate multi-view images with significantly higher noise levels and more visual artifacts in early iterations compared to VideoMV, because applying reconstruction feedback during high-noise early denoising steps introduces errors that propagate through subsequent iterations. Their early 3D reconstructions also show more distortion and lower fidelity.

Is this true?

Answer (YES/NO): NO